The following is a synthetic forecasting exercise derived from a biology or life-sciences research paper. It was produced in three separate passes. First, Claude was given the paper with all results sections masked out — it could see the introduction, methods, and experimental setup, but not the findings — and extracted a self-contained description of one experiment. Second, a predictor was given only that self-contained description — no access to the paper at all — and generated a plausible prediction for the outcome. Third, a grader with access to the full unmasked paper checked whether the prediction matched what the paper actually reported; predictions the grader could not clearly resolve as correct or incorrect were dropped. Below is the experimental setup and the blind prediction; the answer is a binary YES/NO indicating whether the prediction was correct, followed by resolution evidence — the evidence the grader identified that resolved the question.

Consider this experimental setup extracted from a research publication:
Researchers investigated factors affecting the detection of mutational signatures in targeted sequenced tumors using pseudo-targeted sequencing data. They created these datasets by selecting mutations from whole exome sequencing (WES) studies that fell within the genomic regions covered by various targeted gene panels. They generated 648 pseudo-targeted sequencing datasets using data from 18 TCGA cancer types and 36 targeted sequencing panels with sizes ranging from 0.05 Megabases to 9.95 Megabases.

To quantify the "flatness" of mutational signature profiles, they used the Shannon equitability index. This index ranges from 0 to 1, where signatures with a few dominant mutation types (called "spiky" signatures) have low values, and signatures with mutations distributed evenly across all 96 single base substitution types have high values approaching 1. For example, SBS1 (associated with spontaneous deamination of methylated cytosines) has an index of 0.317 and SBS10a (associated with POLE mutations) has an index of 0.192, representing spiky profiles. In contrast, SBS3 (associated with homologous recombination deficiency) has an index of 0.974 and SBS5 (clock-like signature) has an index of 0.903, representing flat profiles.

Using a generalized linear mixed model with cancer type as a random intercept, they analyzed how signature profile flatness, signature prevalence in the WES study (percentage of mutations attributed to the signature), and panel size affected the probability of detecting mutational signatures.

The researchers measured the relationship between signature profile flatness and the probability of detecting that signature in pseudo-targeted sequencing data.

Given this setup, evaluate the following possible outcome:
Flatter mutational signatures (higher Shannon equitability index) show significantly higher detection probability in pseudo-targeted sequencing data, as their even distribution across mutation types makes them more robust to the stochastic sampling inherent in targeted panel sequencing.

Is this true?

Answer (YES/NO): NO